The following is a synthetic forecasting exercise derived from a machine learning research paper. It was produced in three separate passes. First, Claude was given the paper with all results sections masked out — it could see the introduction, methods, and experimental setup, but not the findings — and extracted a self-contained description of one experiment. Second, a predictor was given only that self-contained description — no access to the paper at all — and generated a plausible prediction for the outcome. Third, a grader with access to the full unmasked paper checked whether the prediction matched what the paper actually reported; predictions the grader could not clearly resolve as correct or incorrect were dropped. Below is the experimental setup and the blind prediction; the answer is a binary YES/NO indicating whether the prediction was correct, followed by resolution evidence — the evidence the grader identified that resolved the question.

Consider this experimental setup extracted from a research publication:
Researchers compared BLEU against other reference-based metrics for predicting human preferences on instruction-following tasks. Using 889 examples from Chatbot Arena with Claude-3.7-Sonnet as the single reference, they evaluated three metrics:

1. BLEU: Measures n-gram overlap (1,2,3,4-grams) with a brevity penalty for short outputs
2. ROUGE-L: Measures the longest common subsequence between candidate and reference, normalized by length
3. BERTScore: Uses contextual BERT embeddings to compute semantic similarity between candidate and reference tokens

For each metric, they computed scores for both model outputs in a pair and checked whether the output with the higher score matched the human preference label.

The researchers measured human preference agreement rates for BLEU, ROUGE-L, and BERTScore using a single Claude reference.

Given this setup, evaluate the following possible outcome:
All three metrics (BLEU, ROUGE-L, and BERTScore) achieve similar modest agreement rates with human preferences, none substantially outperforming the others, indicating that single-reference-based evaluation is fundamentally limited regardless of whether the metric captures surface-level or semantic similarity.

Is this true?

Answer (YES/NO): NO